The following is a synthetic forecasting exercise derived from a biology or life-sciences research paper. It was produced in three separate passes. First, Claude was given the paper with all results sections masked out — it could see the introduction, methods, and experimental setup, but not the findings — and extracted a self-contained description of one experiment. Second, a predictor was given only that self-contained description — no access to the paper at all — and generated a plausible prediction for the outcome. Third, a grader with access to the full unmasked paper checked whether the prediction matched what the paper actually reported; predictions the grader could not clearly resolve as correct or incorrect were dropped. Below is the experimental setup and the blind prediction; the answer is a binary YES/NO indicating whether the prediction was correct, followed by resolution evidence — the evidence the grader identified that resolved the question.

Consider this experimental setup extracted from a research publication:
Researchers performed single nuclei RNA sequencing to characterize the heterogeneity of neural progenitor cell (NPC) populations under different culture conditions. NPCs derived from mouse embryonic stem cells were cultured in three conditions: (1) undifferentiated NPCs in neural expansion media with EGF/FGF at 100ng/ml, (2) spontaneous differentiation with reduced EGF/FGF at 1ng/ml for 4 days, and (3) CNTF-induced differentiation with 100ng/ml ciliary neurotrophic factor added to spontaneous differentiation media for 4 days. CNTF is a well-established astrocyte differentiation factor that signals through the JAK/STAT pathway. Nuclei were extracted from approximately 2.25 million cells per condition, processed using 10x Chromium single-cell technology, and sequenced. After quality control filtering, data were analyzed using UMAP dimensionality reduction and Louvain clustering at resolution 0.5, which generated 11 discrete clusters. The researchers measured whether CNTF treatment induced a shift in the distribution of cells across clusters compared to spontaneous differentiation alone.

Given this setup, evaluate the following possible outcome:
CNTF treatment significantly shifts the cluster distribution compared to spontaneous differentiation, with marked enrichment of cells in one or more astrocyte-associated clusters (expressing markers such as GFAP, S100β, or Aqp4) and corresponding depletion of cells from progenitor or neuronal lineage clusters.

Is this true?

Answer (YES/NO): NO